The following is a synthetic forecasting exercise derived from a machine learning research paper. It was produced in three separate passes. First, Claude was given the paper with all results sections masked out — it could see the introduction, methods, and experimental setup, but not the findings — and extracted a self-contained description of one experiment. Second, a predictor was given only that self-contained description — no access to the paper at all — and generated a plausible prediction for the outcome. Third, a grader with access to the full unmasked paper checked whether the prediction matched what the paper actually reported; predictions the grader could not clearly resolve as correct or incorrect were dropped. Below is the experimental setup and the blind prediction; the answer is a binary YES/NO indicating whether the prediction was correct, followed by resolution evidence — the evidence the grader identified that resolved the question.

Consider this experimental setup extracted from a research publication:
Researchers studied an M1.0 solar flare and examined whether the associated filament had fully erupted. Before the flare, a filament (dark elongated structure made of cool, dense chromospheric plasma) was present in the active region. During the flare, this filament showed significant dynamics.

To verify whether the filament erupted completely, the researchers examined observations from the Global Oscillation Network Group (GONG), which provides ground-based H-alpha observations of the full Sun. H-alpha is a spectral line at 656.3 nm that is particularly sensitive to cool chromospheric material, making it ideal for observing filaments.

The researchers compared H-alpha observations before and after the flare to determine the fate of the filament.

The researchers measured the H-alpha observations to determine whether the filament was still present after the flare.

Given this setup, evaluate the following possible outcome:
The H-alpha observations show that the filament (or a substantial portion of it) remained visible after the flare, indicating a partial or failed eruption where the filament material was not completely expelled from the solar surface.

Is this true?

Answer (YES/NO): NO